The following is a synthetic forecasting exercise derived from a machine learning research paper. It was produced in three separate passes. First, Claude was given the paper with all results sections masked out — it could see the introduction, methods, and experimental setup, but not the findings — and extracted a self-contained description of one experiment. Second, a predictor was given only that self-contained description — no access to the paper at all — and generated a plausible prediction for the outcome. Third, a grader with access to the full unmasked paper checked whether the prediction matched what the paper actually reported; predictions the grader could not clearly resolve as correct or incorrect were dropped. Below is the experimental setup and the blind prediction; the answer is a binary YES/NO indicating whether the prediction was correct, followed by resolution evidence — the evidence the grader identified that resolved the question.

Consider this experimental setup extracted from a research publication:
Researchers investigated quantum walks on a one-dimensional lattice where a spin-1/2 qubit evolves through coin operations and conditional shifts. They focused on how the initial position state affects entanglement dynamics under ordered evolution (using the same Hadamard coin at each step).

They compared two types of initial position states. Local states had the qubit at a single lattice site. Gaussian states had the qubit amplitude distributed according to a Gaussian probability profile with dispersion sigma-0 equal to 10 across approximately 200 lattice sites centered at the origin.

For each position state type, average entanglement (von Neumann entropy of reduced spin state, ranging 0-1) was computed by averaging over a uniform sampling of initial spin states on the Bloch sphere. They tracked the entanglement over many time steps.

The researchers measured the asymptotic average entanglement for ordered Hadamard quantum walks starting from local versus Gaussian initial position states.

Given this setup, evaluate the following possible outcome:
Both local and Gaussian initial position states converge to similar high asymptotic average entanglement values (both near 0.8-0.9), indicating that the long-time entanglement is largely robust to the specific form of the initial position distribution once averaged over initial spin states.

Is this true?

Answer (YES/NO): NO